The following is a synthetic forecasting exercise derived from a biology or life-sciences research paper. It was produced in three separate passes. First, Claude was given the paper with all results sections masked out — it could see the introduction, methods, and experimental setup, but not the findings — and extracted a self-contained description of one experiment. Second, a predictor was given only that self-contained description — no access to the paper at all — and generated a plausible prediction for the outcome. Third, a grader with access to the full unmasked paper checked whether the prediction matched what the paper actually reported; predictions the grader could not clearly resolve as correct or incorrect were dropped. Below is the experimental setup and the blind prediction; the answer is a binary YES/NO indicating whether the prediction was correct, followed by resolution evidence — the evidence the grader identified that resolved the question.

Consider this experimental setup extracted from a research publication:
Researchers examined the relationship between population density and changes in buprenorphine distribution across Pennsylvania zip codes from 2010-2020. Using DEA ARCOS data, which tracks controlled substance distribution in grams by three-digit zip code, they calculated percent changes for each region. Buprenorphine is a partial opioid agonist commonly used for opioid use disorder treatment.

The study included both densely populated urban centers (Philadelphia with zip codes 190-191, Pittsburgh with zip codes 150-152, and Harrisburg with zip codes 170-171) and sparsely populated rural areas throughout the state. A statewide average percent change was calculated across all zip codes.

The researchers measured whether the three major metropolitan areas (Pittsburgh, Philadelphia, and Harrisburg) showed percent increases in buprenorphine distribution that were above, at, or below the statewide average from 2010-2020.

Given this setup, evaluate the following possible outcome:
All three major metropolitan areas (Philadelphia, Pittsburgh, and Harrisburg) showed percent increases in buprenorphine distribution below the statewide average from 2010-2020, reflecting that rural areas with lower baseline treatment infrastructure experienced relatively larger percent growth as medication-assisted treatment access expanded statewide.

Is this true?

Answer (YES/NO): NO